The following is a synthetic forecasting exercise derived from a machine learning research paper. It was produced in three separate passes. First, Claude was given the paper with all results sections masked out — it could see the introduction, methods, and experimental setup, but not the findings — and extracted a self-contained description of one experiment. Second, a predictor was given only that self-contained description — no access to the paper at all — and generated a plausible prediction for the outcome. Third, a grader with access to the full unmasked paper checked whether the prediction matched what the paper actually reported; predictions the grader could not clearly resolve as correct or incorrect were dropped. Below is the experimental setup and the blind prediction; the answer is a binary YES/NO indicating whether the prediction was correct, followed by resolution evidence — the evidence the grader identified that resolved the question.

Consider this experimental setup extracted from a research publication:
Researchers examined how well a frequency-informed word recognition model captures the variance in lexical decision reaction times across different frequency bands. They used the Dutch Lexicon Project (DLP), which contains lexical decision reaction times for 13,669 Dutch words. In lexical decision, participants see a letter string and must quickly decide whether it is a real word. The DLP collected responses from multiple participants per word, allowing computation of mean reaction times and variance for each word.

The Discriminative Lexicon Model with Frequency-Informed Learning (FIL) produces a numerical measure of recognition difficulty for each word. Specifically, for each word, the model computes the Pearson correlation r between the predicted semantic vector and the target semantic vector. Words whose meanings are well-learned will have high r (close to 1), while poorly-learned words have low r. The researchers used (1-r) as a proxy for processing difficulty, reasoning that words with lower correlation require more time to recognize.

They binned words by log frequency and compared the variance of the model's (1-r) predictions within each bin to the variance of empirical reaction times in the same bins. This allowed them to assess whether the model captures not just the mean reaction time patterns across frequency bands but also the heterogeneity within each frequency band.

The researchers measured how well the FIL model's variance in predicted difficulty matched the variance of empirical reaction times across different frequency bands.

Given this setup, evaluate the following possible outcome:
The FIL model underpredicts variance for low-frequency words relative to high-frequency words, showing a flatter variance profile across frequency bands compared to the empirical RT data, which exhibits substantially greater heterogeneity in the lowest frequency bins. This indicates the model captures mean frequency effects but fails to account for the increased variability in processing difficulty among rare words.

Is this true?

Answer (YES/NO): YES